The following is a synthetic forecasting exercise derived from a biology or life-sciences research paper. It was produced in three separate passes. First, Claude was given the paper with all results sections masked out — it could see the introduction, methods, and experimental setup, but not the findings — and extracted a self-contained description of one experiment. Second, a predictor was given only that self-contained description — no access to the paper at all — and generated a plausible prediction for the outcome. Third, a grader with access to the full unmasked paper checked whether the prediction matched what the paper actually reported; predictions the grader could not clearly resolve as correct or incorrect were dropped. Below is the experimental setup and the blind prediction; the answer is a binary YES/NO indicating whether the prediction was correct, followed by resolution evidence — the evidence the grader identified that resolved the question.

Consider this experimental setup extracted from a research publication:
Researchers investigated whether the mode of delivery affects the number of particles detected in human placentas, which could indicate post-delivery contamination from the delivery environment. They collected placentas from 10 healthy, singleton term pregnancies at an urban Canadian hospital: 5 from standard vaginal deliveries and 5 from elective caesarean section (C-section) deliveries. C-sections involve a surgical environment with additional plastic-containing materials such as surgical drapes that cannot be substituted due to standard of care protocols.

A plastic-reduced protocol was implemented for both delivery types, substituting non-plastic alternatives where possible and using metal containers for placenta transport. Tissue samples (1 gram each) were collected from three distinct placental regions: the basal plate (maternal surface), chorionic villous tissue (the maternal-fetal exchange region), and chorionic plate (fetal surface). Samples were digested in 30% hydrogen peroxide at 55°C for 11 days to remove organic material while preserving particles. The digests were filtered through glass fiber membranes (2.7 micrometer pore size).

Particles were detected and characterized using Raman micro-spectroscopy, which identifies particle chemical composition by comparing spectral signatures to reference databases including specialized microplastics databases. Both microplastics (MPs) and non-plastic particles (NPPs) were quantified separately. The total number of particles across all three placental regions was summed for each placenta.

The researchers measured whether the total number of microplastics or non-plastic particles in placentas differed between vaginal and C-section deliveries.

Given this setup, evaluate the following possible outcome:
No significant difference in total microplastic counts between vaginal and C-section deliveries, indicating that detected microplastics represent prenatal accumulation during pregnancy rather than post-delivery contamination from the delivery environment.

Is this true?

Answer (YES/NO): YES